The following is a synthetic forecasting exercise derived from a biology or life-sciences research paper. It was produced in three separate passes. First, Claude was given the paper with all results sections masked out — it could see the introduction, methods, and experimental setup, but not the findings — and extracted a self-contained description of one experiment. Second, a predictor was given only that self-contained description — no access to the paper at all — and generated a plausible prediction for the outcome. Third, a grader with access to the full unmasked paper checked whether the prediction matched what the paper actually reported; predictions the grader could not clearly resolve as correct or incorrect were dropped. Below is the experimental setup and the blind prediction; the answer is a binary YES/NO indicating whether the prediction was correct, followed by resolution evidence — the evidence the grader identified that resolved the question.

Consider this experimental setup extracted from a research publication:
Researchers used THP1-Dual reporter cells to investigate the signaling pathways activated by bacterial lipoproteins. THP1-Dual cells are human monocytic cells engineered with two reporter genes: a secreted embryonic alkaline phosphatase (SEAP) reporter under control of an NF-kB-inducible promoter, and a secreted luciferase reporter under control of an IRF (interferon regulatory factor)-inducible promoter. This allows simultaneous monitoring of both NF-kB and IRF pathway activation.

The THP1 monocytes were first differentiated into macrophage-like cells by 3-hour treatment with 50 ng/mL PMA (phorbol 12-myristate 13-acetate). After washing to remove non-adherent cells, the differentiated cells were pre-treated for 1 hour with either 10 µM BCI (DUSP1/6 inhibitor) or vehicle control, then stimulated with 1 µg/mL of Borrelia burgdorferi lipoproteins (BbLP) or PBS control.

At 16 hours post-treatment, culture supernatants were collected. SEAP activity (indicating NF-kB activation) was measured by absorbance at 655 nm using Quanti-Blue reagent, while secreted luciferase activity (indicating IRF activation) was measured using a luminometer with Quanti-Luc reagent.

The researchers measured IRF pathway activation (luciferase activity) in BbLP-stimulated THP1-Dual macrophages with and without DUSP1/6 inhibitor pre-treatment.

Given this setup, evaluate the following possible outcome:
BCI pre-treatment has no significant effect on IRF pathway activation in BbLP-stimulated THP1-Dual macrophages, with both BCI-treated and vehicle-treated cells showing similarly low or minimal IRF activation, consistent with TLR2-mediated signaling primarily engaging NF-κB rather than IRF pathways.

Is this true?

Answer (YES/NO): NO